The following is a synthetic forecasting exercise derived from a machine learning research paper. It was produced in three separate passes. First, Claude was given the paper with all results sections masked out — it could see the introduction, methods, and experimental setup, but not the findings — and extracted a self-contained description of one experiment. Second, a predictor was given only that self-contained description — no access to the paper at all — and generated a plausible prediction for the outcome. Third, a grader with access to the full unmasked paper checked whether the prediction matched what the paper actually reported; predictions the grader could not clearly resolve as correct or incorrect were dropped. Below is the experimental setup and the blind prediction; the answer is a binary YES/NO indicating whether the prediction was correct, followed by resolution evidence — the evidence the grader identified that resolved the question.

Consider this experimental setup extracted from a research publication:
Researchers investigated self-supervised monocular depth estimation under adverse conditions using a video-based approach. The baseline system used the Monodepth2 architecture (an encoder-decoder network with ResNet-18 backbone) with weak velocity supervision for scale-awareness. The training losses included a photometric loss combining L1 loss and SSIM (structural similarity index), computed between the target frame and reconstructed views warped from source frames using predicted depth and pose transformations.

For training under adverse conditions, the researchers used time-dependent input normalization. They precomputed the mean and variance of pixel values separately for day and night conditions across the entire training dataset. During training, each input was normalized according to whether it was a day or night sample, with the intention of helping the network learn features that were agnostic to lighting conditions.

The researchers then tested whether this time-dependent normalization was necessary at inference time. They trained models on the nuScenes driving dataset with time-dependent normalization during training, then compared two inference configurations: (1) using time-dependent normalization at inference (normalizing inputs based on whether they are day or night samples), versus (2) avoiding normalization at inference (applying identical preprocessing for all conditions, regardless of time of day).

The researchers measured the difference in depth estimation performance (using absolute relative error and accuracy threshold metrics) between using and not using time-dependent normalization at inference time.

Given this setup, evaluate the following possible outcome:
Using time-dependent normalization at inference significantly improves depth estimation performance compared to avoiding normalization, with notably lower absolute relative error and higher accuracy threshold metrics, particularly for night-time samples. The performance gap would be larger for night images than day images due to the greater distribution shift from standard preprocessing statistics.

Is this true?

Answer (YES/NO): NO